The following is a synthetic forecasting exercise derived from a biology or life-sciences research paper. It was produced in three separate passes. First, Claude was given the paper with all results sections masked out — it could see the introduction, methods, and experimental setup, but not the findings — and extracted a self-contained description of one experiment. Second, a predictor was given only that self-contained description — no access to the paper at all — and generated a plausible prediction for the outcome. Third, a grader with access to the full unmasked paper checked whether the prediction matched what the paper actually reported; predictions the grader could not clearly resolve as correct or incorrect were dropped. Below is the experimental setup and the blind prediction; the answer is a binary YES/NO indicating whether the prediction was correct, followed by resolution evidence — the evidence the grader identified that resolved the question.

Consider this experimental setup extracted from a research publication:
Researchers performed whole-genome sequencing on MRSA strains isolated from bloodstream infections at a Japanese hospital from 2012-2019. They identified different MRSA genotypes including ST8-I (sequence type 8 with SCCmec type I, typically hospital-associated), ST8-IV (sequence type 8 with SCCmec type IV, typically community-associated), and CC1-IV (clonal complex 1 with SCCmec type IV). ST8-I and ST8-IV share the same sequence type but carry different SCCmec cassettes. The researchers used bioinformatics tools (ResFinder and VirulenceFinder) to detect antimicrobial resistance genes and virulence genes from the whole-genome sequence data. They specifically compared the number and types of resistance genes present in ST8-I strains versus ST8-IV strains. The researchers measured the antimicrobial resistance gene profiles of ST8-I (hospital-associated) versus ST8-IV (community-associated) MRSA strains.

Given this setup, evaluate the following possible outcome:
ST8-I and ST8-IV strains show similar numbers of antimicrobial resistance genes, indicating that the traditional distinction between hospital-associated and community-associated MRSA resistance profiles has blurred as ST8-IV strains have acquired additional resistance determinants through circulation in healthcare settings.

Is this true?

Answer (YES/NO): NO